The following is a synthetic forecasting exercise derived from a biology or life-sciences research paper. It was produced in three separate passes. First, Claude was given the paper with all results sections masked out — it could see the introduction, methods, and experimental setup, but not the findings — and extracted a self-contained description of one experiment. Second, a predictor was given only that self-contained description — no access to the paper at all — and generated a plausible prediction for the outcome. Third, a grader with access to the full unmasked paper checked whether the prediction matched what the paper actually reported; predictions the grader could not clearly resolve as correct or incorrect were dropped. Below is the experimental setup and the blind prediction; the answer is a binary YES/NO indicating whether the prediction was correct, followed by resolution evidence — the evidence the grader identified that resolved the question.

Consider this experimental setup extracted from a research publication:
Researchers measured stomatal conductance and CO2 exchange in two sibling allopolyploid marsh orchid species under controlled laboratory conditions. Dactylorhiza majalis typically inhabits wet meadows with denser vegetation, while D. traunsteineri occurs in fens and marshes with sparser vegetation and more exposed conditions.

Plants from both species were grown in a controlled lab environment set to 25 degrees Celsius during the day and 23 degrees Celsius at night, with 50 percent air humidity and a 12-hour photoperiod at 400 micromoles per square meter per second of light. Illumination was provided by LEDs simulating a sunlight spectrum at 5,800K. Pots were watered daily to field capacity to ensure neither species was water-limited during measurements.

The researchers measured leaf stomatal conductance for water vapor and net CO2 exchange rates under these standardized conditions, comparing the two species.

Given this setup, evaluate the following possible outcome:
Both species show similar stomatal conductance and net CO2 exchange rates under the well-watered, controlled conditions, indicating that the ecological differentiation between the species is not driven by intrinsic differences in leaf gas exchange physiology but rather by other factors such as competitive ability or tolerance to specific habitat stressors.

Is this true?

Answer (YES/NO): NO